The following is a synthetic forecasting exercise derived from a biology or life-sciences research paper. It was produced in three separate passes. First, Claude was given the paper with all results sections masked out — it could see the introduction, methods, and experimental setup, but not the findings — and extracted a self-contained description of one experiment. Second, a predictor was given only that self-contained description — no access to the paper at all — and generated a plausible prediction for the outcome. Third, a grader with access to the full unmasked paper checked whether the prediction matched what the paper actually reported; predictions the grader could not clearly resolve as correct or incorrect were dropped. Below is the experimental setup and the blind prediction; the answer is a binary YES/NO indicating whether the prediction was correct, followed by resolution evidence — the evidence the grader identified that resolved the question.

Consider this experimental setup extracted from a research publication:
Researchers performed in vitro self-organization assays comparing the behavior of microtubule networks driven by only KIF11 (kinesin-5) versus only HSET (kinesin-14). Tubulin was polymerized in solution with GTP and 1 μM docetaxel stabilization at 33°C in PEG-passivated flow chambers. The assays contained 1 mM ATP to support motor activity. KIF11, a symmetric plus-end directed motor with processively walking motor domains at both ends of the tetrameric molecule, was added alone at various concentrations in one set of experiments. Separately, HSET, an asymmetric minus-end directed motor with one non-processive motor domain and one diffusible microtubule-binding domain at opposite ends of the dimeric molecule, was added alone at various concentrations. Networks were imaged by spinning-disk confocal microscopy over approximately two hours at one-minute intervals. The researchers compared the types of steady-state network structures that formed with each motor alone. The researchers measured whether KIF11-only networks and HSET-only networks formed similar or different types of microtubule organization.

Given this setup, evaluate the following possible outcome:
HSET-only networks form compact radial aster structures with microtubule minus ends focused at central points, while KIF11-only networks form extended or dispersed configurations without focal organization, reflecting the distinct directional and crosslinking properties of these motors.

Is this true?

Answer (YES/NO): NO